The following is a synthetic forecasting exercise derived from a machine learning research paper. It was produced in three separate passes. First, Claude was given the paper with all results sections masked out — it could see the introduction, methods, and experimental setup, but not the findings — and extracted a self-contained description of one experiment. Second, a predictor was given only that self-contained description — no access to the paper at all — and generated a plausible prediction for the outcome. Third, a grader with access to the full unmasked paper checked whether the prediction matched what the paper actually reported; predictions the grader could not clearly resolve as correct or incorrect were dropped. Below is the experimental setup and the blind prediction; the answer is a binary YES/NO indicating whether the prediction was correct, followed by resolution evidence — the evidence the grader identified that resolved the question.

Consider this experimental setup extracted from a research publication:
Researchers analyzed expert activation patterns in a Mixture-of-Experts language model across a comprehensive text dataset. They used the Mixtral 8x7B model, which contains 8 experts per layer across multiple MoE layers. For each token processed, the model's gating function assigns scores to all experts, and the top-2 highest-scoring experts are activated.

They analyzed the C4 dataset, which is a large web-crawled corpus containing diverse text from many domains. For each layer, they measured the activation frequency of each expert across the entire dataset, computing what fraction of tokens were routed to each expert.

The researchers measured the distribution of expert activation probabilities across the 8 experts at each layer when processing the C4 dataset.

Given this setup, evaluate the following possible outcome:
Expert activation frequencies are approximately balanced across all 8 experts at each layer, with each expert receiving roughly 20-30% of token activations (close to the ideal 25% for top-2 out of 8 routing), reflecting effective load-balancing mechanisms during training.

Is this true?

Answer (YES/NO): YES